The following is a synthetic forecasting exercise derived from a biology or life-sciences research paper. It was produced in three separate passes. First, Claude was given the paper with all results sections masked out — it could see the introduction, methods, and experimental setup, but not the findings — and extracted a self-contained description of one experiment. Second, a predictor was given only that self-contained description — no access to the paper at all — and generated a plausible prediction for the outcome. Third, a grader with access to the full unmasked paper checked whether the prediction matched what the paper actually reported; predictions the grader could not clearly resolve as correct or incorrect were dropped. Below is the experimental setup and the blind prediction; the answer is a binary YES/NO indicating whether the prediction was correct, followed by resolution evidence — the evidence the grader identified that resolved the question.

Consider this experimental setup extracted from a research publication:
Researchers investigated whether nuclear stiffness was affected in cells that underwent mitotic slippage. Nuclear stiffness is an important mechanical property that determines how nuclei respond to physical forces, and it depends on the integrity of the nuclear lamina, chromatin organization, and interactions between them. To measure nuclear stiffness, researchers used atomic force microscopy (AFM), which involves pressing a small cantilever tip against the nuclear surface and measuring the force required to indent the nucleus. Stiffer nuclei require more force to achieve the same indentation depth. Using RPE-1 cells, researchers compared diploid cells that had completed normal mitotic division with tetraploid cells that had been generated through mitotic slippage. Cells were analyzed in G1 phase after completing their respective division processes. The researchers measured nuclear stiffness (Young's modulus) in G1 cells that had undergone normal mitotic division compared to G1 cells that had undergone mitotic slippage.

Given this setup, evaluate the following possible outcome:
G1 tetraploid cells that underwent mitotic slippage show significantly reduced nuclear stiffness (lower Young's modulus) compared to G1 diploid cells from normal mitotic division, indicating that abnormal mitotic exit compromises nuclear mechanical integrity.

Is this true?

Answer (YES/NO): YES